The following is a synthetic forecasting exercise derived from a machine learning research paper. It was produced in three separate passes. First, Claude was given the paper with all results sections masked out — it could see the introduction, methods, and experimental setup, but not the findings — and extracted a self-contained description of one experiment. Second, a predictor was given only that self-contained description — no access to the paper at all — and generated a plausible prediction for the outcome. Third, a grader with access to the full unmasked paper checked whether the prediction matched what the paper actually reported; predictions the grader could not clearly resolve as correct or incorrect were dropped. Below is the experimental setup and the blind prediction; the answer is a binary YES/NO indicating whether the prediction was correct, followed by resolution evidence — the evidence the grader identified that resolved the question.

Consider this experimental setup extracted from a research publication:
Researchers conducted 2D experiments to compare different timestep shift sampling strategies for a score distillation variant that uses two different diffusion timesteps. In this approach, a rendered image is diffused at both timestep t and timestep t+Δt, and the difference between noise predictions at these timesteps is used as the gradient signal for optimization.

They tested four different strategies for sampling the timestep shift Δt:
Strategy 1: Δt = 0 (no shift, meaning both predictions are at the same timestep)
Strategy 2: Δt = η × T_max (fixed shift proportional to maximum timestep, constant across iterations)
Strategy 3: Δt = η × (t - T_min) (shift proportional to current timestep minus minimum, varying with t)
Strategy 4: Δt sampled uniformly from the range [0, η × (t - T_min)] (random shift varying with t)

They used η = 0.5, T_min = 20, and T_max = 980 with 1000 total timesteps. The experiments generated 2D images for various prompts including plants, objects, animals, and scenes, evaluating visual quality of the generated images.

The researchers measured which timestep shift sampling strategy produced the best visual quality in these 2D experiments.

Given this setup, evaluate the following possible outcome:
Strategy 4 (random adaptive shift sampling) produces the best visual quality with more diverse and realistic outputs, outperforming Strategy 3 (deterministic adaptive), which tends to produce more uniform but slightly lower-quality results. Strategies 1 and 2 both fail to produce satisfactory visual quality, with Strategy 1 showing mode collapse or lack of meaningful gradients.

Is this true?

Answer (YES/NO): NO